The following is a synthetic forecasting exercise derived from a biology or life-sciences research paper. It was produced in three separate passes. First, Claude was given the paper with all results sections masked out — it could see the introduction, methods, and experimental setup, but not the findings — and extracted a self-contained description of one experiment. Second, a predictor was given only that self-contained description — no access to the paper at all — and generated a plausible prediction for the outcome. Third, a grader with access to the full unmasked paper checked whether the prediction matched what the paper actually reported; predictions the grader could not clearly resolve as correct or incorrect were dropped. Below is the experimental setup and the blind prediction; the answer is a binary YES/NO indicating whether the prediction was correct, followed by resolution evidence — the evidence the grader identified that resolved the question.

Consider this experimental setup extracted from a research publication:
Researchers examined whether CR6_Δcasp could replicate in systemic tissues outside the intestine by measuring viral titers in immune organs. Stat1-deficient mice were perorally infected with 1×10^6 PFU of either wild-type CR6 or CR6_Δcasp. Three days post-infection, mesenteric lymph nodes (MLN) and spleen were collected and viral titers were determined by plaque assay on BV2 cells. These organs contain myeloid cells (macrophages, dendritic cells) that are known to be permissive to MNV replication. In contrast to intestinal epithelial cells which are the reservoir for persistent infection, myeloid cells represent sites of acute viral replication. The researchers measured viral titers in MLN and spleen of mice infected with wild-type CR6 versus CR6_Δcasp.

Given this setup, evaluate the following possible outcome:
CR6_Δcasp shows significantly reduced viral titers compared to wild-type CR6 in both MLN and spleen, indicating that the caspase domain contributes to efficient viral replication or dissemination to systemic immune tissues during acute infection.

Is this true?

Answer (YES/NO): NO